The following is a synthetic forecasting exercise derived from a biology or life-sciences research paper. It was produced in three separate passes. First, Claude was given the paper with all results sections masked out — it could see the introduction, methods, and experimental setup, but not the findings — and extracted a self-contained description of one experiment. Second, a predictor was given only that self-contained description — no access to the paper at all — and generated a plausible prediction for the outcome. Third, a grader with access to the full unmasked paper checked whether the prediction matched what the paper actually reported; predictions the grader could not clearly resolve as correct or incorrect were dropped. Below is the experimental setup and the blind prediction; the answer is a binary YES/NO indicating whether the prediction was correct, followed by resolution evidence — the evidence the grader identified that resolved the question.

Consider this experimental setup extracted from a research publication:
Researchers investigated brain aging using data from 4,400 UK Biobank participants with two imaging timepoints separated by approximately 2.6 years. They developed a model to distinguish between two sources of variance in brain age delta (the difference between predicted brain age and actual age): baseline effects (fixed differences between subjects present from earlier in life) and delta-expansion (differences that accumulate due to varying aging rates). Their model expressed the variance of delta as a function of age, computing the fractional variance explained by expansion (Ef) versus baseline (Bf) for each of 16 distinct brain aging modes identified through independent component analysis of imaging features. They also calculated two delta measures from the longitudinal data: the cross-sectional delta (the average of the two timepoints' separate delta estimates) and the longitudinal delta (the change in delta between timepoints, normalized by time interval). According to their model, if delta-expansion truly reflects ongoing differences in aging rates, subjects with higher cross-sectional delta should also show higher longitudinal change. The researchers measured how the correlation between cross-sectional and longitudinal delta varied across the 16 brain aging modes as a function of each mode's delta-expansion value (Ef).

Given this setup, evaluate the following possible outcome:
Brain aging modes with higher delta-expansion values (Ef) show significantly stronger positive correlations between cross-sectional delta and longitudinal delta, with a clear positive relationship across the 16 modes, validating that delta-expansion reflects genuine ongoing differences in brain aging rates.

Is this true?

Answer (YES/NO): YES